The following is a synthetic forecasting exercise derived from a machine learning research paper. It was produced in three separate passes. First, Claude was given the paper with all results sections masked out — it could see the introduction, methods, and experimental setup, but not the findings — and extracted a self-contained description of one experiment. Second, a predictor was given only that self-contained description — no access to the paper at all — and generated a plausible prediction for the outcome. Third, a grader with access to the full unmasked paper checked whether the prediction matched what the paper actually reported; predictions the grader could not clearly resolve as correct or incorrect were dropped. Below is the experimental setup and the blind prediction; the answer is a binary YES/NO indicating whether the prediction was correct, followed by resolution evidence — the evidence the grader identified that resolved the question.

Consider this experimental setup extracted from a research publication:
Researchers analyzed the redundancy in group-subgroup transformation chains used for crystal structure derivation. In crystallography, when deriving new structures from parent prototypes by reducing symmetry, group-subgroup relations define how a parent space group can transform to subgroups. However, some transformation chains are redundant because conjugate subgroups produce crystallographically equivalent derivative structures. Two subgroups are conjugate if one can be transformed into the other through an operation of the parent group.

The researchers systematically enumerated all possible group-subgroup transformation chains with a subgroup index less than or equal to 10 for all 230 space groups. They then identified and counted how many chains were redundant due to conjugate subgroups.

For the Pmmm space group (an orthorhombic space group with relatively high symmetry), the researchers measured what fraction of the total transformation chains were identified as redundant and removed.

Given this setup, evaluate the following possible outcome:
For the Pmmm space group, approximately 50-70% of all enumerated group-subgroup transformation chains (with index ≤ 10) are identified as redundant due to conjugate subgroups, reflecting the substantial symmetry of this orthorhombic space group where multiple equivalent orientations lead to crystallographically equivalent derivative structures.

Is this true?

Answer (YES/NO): NO